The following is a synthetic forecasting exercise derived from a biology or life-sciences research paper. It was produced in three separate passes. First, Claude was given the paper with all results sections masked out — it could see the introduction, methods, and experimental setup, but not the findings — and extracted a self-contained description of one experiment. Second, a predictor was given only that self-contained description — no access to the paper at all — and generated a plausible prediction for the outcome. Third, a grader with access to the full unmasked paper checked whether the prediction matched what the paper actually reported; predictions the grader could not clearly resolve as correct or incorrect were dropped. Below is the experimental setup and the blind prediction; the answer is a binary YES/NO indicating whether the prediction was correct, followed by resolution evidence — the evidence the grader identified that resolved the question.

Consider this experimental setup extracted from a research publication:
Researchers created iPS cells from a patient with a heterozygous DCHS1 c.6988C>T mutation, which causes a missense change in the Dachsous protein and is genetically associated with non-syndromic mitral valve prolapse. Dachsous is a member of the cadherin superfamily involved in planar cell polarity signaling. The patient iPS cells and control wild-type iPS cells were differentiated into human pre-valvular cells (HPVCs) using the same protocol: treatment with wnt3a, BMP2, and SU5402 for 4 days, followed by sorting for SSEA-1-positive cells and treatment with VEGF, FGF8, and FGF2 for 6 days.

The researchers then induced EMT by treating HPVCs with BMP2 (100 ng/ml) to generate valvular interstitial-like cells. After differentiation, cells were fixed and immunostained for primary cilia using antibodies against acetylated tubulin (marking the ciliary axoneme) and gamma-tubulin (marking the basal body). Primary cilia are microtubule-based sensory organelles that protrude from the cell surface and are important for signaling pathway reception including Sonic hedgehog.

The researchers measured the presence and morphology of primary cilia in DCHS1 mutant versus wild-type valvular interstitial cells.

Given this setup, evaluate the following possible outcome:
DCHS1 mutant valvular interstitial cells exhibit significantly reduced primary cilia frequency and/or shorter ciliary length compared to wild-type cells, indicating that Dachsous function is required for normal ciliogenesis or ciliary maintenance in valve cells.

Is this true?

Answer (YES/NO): YES